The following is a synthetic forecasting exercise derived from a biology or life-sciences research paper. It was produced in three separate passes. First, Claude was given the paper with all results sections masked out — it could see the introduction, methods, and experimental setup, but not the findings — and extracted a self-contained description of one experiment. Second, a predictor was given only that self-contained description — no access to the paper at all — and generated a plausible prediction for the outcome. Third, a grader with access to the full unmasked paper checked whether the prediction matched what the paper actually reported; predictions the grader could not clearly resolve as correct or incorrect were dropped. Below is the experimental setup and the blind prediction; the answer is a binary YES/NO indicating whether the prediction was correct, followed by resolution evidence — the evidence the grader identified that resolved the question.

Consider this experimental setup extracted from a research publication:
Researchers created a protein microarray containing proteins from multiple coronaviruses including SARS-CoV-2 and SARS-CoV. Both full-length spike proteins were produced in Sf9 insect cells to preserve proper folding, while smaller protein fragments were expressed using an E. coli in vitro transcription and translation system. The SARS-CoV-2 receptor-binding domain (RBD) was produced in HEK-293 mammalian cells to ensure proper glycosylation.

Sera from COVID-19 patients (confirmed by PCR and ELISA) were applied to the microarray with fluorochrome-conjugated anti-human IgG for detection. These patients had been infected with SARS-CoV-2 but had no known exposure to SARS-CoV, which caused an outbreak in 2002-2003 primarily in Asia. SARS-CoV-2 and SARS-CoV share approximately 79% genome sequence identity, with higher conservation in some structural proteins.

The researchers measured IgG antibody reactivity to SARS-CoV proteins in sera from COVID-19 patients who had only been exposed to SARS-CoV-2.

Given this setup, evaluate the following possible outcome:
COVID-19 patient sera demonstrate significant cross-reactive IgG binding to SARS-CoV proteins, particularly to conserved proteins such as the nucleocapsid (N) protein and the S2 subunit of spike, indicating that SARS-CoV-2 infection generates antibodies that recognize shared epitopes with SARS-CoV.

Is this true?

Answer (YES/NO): YES